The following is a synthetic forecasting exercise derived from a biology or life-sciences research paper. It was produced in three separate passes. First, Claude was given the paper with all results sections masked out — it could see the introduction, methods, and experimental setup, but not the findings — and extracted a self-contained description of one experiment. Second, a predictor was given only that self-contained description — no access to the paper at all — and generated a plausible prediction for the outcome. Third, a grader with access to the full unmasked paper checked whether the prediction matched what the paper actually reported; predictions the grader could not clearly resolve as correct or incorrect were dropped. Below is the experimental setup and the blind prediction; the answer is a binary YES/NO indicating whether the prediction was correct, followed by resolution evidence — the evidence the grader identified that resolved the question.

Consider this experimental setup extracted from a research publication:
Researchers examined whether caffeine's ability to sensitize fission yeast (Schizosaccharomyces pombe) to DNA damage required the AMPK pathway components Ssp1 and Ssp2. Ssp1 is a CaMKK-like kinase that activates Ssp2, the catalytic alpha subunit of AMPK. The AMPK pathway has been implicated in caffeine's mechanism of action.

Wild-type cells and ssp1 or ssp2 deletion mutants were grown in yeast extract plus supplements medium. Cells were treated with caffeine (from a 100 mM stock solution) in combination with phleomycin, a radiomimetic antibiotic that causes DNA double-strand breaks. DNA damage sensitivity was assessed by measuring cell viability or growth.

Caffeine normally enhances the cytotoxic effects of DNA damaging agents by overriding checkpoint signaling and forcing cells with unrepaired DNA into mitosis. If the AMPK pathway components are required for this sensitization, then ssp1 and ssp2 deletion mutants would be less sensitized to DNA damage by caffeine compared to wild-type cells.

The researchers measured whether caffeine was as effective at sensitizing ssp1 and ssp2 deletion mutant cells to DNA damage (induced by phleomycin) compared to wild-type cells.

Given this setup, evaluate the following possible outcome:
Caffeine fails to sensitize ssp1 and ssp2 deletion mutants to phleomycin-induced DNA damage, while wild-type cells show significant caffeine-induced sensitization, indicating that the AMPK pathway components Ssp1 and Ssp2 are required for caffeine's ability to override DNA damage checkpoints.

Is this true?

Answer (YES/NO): YES